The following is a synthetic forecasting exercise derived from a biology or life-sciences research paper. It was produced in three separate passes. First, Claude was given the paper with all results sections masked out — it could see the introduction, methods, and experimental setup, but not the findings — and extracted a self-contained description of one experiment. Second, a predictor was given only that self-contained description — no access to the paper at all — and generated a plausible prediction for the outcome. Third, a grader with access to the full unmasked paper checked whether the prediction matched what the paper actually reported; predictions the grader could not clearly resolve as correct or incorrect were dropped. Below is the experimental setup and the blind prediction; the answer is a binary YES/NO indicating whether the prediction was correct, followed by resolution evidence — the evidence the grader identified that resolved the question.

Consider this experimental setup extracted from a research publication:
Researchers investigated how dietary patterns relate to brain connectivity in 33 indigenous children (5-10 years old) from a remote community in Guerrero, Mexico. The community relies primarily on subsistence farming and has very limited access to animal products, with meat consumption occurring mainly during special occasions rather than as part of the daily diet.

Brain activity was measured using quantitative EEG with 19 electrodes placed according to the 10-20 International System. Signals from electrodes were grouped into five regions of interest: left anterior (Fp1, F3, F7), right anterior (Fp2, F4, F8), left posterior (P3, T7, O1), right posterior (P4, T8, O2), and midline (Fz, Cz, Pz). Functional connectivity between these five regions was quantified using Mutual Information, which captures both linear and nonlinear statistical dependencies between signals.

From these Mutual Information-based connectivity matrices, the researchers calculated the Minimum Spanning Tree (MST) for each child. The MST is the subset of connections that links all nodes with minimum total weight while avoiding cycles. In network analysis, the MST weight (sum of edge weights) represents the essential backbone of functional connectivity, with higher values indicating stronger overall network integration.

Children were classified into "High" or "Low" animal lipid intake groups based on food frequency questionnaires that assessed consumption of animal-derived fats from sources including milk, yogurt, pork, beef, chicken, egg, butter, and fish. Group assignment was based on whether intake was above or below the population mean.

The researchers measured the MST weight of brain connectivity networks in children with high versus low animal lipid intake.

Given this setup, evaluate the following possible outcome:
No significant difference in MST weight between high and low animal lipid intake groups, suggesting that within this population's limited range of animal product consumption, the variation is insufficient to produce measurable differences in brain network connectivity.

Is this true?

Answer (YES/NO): NO